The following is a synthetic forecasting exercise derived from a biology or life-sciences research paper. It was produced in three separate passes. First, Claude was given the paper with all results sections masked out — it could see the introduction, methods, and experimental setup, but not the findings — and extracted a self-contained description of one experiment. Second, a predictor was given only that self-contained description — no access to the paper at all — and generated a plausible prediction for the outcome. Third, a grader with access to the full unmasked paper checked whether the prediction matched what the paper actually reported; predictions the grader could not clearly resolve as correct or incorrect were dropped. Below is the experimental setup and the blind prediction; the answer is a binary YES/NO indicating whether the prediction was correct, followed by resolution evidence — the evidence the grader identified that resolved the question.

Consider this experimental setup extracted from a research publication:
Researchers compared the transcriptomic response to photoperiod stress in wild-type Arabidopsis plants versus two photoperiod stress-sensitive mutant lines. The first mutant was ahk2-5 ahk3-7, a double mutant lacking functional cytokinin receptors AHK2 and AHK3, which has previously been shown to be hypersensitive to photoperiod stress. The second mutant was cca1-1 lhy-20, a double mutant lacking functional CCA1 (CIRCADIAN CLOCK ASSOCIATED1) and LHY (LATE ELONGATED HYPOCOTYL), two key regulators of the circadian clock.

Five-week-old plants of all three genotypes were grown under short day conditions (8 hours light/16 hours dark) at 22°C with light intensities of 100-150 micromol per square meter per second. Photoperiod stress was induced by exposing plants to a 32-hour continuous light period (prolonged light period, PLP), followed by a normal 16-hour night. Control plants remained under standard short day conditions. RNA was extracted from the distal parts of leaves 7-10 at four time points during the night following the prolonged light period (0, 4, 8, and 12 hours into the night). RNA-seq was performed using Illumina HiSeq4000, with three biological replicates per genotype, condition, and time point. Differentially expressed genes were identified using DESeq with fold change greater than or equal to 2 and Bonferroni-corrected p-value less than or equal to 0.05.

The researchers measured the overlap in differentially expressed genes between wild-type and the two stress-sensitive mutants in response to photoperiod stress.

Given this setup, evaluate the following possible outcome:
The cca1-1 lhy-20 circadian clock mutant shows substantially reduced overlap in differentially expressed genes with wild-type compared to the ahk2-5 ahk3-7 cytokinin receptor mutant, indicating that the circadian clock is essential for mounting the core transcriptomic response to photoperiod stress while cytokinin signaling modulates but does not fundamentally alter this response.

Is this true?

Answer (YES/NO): NO